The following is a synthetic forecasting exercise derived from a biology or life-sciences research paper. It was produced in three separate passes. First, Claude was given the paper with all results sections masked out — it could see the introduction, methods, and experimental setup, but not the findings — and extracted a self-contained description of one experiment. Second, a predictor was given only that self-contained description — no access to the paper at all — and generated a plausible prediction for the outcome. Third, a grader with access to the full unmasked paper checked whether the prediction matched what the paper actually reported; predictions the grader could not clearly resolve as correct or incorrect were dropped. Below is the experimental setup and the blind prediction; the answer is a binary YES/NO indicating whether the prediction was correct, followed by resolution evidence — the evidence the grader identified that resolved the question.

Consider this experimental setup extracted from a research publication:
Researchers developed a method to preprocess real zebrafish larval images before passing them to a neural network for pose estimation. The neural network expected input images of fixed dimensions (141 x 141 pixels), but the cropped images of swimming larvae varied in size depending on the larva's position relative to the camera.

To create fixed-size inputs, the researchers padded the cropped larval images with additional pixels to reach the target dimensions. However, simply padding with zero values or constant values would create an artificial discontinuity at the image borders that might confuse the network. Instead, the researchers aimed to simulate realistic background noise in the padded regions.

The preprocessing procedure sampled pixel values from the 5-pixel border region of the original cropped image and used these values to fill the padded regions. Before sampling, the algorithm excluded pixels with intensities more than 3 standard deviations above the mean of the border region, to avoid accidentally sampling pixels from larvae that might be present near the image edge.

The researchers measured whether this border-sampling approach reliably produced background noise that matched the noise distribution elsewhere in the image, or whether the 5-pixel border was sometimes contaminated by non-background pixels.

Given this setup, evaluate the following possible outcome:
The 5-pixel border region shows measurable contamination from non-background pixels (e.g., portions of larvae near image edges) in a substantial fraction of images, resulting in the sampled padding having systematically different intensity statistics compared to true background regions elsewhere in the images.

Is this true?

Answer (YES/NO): NO